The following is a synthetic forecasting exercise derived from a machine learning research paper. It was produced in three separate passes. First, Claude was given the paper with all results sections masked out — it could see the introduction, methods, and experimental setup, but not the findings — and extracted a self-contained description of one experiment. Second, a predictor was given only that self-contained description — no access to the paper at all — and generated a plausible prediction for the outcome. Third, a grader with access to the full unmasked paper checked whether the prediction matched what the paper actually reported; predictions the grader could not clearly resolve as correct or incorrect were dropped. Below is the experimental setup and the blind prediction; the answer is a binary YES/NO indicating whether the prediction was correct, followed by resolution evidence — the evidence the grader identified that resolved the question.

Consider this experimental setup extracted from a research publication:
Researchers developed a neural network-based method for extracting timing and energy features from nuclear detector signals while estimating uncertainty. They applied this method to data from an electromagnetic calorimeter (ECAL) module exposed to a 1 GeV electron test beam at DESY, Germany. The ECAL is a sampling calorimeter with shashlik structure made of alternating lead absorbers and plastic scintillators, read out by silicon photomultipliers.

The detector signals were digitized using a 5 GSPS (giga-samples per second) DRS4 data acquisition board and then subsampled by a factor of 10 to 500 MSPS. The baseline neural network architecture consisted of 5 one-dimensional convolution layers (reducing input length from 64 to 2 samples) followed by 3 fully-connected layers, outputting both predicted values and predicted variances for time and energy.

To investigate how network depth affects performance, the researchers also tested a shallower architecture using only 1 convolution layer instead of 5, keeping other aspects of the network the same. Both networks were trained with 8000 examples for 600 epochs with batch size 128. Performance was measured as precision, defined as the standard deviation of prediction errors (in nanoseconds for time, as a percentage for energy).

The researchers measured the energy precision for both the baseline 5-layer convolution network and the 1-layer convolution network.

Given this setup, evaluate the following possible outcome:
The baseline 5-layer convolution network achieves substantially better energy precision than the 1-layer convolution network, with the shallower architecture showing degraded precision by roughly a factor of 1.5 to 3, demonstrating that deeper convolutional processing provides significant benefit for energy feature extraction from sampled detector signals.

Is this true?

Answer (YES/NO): NO